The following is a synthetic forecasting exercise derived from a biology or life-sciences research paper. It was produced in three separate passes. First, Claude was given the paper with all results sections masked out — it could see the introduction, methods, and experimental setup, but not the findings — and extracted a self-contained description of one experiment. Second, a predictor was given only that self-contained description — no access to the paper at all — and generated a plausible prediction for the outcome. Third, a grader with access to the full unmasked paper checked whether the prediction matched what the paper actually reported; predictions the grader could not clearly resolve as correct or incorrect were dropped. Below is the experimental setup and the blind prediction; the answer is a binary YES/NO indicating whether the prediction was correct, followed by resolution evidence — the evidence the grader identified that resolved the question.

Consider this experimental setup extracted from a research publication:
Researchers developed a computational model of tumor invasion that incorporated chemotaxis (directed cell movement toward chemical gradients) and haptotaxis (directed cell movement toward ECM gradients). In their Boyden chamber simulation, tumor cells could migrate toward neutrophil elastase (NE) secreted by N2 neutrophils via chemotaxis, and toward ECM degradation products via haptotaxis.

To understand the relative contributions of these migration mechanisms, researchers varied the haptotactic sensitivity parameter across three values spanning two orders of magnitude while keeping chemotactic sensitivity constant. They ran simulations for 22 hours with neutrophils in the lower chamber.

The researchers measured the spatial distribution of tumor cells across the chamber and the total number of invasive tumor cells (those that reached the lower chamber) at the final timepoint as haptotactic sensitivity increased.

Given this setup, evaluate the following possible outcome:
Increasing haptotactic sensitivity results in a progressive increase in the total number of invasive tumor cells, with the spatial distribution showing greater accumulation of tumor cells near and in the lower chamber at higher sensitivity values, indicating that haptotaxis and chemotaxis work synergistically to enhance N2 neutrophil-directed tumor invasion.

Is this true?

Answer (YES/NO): YES